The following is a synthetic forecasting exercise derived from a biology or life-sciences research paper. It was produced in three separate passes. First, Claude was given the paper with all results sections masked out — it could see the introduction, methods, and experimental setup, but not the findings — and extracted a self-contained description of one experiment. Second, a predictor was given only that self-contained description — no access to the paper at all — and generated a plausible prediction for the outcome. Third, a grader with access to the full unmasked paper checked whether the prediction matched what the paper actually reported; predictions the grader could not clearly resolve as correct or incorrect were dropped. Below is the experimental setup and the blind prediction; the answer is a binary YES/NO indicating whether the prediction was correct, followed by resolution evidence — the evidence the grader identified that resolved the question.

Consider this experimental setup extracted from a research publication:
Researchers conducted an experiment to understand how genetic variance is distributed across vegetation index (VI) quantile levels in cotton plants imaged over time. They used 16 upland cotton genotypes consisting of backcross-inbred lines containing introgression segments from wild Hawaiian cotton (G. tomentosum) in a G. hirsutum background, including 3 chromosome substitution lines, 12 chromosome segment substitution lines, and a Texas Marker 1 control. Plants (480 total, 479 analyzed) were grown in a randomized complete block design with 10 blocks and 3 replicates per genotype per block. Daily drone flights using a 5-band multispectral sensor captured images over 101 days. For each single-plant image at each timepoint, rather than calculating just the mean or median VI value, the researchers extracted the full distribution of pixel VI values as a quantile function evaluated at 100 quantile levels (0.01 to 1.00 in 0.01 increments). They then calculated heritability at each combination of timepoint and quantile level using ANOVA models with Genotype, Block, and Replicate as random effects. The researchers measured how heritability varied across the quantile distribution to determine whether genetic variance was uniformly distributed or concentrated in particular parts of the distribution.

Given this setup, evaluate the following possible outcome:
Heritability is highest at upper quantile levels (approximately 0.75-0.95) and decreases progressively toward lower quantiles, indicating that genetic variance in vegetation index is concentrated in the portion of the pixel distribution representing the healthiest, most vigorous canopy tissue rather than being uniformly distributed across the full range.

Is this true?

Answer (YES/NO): NO